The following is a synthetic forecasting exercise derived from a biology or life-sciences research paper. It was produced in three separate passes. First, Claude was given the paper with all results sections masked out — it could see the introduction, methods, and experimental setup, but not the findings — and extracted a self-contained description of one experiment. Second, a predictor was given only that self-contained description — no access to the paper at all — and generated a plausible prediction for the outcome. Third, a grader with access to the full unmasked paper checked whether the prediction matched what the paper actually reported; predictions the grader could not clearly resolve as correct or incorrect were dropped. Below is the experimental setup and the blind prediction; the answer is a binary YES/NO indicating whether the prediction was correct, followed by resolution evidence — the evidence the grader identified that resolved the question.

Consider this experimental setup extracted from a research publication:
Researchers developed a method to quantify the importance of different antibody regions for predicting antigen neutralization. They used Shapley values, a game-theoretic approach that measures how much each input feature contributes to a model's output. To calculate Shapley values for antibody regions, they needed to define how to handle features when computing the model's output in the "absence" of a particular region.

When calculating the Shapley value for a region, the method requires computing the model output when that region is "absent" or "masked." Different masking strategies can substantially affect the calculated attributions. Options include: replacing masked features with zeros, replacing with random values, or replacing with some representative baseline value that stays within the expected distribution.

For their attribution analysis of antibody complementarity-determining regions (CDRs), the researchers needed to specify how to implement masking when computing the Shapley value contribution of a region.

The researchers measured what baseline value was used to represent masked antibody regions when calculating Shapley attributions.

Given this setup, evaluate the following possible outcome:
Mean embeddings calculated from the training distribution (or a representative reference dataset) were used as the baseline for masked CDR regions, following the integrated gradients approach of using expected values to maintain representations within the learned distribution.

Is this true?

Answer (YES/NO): YES